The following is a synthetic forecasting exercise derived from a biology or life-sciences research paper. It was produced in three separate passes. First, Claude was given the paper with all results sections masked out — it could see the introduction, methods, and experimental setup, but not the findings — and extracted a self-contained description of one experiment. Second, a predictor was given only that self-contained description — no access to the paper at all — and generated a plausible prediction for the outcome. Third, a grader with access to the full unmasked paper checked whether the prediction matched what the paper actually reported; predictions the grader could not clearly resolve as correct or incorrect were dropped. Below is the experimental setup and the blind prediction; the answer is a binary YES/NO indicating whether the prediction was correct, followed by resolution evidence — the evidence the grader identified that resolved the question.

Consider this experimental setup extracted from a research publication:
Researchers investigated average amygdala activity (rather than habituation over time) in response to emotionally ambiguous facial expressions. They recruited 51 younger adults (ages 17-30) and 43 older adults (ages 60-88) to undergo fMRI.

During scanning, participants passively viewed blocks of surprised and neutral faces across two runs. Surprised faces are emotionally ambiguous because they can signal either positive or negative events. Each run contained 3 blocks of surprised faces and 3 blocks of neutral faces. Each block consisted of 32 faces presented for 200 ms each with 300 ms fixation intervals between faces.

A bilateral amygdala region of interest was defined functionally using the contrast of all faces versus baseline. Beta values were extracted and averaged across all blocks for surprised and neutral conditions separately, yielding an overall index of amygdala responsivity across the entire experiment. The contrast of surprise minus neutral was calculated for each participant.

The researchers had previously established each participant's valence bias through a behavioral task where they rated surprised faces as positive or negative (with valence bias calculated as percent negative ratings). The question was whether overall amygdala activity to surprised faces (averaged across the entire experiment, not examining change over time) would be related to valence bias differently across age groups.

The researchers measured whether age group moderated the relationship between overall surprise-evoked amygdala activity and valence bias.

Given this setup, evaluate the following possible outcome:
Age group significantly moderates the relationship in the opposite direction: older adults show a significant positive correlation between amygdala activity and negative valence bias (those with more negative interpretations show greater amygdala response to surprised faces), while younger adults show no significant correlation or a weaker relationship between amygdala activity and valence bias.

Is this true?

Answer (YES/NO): NO